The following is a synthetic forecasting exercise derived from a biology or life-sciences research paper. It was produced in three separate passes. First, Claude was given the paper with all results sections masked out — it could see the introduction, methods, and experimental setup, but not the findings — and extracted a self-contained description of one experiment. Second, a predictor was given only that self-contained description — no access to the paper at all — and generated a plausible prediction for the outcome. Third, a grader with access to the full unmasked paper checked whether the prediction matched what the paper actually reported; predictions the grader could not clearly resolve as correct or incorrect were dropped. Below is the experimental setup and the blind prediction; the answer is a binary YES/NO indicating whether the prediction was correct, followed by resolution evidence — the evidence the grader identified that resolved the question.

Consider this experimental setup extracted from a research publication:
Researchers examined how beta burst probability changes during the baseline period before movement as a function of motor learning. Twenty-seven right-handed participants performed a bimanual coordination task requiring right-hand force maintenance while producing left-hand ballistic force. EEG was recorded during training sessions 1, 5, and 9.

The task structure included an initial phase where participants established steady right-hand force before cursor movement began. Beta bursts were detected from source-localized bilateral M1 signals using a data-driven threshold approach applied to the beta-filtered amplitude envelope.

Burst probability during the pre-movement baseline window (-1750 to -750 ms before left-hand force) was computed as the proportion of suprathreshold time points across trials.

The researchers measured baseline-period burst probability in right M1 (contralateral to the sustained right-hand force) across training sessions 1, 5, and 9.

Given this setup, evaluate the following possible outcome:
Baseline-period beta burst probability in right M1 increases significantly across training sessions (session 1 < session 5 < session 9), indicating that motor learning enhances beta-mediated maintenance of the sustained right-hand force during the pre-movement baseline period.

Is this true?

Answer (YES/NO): NO